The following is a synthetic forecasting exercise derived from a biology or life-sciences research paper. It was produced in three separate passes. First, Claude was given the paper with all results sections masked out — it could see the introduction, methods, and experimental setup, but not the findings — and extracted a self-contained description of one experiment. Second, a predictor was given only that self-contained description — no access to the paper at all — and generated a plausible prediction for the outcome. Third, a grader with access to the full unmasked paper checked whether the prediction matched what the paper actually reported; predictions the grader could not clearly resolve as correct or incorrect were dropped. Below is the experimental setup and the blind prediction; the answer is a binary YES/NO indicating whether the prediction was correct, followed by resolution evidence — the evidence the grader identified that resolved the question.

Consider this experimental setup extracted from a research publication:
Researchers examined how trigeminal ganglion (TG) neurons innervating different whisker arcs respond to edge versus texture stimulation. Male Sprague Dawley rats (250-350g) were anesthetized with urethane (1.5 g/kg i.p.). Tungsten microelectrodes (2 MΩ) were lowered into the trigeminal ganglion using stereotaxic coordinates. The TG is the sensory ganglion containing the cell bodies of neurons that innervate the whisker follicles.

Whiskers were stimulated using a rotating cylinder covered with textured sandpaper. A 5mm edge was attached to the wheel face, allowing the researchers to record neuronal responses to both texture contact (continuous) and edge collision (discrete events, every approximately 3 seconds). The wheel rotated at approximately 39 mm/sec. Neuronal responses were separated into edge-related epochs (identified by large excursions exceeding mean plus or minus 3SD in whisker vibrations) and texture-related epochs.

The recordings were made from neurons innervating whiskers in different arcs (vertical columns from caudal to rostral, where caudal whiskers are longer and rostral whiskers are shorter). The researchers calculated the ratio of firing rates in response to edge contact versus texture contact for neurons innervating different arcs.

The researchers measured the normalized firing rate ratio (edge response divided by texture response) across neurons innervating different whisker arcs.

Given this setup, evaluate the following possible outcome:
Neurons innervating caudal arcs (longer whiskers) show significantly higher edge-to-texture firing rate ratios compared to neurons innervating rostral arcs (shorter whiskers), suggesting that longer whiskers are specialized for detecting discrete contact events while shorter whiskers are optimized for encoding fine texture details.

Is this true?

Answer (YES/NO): YES